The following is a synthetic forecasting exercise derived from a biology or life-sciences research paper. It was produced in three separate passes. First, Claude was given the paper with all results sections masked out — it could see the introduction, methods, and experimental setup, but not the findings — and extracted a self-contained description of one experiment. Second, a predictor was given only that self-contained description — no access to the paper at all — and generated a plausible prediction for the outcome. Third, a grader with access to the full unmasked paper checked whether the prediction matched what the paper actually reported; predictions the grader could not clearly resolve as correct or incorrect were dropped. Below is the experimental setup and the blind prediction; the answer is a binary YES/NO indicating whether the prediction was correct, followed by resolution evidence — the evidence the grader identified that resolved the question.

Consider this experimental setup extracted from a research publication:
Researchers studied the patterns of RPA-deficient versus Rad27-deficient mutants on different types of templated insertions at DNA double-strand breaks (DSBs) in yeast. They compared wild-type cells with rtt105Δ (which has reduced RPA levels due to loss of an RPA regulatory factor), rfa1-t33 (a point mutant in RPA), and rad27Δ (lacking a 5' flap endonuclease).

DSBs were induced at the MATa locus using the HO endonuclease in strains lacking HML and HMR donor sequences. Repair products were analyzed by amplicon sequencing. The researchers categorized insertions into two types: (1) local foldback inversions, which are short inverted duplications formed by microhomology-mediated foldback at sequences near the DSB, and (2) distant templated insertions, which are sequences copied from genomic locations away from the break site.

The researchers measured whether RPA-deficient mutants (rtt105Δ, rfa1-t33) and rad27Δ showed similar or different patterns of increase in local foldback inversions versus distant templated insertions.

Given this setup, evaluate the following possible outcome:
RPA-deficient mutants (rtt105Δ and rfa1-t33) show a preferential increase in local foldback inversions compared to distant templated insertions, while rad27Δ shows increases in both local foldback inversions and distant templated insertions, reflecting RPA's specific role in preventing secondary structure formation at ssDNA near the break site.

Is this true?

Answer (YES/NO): NO